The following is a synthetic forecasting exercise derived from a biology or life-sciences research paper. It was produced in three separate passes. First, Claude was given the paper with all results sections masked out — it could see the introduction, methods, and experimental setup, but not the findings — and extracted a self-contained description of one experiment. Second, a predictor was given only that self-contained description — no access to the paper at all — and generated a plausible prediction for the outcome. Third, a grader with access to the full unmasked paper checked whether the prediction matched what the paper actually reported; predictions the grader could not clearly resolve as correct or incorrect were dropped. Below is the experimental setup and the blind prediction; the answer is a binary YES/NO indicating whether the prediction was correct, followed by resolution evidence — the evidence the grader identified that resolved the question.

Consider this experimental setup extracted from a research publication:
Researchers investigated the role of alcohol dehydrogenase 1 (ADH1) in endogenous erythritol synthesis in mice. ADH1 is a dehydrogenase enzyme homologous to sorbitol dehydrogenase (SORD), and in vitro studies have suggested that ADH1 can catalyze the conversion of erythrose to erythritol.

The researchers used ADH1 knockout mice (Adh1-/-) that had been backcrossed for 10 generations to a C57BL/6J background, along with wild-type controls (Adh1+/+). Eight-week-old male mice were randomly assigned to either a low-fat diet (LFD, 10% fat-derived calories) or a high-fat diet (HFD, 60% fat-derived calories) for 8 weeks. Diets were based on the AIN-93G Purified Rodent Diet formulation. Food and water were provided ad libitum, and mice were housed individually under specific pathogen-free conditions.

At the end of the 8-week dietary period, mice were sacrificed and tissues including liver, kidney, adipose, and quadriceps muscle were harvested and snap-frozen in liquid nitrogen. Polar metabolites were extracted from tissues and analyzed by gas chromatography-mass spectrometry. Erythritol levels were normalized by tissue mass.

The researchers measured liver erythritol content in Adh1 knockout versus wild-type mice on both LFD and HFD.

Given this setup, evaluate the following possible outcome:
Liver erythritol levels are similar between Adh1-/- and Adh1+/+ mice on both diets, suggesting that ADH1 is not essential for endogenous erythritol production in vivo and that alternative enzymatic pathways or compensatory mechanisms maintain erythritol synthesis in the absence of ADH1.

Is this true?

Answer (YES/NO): YES